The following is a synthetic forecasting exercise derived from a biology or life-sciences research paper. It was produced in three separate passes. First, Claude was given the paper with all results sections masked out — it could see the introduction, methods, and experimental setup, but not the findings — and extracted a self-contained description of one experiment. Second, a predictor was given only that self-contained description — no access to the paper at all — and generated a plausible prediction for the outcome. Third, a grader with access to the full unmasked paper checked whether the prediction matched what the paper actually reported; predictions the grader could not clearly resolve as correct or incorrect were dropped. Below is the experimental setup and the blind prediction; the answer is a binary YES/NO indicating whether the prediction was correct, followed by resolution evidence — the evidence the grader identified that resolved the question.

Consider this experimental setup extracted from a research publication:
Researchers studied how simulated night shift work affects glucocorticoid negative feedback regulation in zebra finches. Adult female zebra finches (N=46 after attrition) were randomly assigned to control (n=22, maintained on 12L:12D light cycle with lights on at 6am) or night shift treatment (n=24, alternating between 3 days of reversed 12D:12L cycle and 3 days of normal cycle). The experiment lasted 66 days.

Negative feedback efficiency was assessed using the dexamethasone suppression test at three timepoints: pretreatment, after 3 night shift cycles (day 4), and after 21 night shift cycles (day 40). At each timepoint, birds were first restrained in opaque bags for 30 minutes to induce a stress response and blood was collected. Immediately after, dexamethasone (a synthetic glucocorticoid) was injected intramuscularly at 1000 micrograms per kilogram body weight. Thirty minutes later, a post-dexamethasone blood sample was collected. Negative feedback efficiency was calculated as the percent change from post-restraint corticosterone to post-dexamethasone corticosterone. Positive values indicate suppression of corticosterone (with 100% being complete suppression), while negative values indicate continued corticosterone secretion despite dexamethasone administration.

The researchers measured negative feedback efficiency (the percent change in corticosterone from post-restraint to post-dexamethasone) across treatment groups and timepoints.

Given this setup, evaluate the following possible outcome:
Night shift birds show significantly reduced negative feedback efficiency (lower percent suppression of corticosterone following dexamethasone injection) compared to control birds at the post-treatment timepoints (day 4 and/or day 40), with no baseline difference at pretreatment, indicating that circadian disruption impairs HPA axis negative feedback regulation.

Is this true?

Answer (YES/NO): NO